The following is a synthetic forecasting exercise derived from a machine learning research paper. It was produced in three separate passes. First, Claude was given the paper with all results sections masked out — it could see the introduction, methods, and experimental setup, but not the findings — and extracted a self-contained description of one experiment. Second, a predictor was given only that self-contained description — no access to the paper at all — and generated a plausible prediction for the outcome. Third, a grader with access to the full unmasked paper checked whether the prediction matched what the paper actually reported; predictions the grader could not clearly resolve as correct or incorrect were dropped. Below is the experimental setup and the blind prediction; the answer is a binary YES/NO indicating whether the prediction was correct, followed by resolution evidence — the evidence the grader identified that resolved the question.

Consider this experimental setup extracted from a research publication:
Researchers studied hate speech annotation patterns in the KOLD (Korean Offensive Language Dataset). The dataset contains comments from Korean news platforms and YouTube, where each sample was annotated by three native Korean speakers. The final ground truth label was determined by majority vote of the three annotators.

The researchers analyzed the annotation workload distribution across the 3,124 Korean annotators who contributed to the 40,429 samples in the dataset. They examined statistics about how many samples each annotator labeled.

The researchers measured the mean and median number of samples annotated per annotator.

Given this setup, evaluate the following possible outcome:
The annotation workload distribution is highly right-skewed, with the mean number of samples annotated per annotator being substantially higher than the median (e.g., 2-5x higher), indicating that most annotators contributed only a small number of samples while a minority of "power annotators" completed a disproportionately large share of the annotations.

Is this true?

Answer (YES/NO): YES